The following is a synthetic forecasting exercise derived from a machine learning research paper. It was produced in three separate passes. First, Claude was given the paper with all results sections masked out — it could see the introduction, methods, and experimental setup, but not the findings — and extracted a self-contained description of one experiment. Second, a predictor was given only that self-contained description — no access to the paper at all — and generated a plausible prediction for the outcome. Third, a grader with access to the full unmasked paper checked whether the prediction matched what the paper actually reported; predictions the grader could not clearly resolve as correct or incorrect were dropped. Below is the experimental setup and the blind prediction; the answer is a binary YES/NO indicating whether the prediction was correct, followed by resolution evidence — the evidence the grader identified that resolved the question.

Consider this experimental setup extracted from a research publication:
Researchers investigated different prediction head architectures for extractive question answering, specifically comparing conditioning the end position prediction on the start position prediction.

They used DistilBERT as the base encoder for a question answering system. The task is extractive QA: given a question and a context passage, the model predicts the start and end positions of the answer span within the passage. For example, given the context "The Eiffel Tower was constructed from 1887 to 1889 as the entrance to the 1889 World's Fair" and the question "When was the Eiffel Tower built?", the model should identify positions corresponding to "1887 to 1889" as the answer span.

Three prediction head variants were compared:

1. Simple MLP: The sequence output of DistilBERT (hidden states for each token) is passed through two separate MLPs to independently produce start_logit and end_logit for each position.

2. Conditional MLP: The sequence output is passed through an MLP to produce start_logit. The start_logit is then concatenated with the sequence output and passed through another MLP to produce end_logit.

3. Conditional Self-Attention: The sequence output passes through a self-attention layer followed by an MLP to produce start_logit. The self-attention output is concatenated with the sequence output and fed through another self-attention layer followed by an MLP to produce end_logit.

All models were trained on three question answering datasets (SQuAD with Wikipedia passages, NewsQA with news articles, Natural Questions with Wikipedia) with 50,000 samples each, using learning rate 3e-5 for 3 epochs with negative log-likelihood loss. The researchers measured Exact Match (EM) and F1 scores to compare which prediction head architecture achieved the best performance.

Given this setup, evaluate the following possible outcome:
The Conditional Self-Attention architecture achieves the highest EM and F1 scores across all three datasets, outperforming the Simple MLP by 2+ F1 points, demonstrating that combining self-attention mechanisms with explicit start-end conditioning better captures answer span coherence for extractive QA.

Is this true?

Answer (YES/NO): NO